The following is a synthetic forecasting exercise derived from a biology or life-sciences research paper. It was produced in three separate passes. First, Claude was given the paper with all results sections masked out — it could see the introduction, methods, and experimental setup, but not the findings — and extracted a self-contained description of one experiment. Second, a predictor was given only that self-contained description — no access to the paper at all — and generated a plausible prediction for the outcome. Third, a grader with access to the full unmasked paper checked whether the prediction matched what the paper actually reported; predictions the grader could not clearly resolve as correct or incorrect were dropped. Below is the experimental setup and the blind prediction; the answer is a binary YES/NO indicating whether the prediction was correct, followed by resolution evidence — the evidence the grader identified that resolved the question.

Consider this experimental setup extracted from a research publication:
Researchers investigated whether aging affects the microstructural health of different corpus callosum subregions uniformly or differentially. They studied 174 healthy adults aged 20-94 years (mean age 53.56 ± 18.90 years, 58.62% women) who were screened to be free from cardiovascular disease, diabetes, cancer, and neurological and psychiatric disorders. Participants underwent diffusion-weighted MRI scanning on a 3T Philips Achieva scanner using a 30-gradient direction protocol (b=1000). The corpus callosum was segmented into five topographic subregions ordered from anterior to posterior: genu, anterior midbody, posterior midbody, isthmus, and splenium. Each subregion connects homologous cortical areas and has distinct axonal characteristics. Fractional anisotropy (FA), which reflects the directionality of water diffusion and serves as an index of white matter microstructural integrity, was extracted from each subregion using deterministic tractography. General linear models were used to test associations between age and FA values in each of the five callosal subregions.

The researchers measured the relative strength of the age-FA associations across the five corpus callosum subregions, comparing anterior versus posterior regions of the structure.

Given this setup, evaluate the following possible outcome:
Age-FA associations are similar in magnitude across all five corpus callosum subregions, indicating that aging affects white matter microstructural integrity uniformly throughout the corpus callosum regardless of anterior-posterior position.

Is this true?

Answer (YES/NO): NO